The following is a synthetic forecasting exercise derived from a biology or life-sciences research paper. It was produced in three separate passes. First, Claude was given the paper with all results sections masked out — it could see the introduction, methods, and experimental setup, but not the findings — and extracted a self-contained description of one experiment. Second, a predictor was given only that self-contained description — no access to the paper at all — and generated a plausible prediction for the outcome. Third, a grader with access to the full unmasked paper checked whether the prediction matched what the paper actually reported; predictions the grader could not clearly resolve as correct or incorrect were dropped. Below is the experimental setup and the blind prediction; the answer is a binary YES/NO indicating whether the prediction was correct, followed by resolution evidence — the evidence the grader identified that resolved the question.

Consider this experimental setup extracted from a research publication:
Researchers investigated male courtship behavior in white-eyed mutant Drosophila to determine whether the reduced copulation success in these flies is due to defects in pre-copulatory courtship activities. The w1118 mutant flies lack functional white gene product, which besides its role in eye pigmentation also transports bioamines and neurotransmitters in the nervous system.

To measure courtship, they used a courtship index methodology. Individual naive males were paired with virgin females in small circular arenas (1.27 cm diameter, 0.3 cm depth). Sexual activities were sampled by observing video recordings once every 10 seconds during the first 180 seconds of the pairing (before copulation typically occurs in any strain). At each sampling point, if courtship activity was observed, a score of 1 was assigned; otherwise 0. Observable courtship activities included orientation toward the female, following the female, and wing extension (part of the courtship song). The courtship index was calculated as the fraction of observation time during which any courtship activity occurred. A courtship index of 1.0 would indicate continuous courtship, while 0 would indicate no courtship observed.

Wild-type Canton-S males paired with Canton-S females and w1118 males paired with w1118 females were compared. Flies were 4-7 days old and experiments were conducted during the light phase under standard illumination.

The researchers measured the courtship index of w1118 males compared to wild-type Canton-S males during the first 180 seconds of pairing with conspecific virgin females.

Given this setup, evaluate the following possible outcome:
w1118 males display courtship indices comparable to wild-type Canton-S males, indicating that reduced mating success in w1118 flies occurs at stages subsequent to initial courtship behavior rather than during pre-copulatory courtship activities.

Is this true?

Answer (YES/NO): NO